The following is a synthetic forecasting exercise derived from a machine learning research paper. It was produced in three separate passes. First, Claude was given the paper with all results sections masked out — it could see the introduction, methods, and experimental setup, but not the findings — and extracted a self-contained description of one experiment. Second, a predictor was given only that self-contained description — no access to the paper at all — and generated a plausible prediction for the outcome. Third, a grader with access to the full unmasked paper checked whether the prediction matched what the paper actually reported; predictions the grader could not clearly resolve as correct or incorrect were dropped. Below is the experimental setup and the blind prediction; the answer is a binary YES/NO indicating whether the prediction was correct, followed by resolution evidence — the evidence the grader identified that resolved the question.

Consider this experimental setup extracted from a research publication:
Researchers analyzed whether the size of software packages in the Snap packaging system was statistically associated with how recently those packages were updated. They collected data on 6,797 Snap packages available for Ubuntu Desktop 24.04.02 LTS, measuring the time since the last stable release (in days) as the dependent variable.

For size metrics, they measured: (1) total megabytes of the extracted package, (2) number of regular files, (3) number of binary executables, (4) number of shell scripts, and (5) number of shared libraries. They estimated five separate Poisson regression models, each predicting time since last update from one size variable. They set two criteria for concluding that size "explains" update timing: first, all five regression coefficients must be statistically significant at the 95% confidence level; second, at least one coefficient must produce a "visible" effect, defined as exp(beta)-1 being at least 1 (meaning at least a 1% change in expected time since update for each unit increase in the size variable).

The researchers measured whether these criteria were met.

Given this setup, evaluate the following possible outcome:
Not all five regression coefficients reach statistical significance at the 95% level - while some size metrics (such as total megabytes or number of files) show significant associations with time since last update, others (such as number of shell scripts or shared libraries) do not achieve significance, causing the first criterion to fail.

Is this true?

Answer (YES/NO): NO